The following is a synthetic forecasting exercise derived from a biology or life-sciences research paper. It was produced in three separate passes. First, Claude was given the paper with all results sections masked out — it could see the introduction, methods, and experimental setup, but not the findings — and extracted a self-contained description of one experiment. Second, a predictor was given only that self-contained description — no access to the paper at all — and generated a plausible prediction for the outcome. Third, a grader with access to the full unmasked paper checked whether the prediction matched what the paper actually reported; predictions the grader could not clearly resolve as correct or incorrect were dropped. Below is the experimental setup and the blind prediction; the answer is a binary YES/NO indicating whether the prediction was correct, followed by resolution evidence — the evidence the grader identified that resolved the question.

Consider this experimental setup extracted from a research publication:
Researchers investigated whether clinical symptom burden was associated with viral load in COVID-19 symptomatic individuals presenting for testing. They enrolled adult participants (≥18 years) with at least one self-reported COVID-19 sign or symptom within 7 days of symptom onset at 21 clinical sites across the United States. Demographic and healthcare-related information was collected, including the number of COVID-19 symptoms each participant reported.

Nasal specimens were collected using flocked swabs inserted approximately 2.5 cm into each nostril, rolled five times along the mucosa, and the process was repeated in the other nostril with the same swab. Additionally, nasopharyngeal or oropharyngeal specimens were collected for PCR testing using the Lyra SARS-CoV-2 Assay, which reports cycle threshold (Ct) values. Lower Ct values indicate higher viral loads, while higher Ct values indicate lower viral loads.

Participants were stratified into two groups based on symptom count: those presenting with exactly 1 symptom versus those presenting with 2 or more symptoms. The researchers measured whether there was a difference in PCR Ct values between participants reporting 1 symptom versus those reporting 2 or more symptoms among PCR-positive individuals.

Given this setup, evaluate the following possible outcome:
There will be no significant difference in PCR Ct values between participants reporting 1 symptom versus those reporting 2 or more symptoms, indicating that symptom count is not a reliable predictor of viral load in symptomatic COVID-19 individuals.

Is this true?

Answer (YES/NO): NO